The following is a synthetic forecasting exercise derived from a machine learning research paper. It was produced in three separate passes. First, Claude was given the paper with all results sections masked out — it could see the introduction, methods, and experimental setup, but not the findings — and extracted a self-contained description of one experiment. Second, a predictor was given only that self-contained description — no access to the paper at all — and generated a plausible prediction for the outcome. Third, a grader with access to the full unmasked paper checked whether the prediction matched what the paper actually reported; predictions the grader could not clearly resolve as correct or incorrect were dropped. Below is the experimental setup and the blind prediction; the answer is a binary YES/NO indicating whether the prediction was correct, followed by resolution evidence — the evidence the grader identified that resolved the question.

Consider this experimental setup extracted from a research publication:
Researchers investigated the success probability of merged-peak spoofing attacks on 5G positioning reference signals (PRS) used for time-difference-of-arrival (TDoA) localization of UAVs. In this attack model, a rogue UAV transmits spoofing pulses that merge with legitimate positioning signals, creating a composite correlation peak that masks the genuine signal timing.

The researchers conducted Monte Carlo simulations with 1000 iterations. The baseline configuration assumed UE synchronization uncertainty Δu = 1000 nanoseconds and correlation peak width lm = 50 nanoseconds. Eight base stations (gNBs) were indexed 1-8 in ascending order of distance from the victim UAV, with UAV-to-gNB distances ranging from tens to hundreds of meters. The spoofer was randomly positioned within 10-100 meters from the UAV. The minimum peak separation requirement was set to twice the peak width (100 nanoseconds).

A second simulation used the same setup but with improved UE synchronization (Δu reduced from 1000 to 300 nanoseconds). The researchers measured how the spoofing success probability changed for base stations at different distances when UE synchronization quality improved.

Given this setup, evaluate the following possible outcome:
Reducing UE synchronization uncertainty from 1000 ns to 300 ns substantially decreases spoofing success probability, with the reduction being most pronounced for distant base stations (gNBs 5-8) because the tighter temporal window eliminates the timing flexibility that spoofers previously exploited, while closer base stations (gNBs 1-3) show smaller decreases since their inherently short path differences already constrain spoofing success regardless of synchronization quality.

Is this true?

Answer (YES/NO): YES